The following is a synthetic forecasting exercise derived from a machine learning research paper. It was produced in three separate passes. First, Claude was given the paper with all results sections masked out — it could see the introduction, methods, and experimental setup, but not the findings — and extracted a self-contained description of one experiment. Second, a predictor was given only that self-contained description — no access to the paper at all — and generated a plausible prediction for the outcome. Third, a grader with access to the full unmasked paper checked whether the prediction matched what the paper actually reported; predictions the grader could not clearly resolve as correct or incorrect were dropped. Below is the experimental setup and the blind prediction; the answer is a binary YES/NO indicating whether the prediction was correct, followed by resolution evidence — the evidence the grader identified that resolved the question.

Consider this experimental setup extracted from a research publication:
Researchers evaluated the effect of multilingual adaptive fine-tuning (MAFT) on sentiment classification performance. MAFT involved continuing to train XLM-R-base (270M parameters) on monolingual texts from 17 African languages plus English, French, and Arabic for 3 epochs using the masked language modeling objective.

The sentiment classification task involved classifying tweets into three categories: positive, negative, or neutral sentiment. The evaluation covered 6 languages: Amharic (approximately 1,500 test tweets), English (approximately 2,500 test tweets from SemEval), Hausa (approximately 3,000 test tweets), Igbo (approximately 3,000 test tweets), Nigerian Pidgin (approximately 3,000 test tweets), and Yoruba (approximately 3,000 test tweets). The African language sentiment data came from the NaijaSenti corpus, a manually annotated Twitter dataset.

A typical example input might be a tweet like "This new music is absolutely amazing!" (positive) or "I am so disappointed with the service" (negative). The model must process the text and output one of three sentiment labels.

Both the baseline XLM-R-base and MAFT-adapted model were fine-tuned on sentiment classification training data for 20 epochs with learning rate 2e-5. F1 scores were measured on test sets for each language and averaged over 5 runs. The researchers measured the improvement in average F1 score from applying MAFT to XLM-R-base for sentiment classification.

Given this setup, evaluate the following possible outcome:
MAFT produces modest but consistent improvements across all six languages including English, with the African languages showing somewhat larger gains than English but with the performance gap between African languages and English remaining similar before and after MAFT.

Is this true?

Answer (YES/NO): NO